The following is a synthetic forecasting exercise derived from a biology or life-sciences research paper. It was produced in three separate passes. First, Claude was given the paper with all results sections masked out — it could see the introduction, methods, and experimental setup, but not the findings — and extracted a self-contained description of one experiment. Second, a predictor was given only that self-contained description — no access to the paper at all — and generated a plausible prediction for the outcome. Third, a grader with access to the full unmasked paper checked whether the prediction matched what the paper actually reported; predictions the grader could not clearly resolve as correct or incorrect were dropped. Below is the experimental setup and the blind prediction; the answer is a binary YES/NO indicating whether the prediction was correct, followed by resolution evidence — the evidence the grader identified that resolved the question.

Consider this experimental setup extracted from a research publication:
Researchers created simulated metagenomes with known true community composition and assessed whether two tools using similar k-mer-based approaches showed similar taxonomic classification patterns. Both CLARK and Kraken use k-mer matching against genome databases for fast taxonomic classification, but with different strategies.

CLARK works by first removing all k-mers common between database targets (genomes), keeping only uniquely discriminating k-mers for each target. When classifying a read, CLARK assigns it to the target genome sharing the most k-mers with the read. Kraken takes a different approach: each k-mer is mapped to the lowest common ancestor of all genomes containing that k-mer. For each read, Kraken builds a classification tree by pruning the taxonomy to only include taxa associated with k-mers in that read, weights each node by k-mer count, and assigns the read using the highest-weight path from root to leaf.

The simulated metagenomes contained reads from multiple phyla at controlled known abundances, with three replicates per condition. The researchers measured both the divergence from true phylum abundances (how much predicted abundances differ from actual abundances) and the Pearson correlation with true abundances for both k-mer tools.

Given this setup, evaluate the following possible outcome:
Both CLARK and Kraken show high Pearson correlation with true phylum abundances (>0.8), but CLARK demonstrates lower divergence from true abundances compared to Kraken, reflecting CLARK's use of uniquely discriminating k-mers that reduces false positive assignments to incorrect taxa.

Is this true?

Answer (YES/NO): NO